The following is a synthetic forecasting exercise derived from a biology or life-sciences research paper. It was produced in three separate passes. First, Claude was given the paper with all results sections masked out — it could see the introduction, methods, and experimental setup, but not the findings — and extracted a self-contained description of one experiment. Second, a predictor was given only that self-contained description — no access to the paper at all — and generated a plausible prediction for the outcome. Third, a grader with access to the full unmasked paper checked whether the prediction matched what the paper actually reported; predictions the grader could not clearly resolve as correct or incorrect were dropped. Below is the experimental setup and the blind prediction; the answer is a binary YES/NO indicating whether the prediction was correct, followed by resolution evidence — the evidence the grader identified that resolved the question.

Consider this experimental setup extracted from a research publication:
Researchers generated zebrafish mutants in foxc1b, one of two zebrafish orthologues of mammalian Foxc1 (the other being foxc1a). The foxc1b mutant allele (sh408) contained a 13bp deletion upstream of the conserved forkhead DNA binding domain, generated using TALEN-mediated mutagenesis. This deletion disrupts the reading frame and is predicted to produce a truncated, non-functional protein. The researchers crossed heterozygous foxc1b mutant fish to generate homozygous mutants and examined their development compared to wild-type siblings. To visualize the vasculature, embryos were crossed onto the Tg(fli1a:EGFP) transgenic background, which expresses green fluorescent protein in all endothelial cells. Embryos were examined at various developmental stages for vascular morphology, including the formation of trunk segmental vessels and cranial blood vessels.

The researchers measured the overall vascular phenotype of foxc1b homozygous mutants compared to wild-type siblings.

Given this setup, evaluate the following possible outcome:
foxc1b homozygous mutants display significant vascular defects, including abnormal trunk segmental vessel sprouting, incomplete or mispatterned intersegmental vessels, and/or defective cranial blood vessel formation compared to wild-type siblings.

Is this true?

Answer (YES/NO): NO